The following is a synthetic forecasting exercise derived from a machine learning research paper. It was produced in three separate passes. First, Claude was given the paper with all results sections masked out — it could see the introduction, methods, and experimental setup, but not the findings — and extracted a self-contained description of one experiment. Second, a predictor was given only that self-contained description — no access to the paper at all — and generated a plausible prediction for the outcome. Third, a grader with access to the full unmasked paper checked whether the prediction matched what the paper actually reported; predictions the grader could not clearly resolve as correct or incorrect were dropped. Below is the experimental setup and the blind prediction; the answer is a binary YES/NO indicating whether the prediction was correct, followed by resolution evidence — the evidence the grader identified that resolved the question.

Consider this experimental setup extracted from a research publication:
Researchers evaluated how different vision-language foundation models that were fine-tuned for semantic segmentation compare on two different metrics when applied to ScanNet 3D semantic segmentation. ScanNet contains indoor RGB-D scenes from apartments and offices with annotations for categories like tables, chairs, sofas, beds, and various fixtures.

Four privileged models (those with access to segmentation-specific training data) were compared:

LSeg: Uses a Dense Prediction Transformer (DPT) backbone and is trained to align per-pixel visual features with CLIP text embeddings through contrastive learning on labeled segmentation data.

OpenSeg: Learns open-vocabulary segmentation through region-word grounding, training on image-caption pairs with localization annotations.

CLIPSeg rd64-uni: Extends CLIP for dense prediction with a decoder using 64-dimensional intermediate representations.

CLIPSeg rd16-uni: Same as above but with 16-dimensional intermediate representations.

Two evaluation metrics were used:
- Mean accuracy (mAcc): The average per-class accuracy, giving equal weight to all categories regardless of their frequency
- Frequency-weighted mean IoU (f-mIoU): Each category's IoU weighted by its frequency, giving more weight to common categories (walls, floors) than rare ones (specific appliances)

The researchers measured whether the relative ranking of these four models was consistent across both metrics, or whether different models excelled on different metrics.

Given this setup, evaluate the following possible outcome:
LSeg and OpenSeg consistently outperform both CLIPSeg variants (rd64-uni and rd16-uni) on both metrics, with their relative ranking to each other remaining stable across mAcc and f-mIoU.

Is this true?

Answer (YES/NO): YES